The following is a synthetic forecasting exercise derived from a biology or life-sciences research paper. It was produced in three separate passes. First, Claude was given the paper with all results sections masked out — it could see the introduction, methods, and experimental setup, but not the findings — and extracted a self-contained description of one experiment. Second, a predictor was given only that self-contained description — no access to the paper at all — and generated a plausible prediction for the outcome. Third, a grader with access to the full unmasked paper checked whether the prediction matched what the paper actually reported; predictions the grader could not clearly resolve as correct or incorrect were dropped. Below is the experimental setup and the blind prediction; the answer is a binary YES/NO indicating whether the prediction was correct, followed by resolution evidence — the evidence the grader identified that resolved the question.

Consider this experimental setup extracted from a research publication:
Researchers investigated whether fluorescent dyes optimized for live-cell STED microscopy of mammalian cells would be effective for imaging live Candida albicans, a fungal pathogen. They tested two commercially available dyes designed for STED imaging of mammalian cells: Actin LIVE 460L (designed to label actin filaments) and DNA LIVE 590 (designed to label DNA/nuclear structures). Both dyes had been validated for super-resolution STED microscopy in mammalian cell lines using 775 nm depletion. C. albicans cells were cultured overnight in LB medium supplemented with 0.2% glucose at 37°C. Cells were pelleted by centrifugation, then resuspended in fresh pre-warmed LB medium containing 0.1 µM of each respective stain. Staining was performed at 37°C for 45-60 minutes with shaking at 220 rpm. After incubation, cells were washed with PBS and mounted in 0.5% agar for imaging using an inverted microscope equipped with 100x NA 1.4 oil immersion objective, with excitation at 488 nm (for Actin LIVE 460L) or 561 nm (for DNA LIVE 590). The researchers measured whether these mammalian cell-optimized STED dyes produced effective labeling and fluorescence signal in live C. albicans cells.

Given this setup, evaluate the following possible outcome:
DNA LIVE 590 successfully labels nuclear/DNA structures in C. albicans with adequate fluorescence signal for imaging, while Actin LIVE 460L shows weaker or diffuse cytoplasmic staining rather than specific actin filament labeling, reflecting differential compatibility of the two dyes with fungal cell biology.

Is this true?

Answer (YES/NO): NO